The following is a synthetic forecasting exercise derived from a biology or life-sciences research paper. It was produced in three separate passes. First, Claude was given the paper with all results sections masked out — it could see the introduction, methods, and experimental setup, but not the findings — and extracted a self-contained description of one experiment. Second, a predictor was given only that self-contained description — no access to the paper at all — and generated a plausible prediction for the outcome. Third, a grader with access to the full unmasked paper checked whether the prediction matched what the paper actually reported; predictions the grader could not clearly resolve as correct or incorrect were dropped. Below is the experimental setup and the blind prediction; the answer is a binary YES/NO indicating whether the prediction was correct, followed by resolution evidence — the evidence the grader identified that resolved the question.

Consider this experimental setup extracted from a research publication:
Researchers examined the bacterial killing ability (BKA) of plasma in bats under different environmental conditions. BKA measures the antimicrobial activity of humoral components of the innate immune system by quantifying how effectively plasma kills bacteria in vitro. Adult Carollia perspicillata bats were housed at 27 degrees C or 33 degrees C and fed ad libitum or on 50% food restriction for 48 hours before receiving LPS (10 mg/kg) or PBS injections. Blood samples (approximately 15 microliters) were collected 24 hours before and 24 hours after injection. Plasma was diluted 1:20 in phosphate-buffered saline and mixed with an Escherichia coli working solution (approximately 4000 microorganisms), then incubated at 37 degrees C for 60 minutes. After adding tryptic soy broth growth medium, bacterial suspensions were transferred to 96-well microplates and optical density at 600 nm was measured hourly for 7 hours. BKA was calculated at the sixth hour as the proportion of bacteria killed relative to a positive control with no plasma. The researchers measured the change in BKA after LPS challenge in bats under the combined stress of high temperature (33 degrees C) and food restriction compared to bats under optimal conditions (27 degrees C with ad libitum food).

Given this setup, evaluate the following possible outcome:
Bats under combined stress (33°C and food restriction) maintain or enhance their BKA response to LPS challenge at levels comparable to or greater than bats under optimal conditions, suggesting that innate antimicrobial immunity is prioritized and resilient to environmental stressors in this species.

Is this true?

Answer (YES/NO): NO